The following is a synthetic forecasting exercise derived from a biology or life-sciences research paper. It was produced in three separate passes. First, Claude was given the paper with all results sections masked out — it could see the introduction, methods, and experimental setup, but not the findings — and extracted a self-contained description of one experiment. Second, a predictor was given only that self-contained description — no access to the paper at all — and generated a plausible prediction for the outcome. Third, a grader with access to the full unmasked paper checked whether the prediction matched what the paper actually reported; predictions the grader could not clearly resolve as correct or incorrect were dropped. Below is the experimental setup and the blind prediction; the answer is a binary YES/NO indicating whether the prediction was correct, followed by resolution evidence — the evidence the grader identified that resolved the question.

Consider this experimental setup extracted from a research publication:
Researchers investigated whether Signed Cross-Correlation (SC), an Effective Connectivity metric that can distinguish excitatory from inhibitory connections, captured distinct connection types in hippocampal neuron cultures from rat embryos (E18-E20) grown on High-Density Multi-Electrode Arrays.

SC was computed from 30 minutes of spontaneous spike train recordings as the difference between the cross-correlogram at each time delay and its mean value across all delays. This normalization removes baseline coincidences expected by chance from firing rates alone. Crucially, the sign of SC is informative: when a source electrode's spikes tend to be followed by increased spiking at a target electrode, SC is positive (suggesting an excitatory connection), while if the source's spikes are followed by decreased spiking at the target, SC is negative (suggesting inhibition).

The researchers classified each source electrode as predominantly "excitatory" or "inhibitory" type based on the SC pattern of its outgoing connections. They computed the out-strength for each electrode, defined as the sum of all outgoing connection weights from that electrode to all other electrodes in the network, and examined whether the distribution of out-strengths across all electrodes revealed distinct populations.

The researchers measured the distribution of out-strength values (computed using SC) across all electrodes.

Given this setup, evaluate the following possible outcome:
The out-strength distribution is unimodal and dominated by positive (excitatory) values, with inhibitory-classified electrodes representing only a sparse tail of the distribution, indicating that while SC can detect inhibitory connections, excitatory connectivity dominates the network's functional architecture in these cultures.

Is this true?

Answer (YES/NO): NO